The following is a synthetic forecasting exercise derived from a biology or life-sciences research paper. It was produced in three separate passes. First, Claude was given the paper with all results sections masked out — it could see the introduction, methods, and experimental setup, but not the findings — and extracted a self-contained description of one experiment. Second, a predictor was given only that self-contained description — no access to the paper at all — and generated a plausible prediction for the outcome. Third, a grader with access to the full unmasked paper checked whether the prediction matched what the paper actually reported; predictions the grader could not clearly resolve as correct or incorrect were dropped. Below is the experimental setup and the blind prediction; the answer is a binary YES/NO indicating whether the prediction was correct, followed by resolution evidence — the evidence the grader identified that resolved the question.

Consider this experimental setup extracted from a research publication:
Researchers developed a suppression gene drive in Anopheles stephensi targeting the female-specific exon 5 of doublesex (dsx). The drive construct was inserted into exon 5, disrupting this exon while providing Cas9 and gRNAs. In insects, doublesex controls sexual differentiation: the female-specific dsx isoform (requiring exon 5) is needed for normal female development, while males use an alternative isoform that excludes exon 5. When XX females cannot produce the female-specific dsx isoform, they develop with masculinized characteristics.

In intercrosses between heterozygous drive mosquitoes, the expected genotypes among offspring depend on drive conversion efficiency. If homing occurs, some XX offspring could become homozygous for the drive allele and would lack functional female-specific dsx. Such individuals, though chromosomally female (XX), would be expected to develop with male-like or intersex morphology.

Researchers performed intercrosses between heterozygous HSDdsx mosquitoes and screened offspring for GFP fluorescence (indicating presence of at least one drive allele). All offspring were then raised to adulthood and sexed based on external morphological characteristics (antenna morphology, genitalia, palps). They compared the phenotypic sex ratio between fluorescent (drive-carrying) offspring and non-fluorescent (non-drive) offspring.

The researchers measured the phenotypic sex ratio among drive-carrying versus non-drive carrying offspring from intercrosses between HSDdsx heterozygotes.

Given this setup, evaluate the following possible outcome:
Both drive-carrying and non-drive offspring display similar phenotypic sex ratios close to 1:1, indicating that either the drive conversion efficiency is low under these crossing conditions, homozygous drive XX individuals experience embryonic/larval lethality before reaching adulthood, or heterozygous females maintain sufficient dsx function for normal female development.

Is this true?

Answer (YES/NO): NO